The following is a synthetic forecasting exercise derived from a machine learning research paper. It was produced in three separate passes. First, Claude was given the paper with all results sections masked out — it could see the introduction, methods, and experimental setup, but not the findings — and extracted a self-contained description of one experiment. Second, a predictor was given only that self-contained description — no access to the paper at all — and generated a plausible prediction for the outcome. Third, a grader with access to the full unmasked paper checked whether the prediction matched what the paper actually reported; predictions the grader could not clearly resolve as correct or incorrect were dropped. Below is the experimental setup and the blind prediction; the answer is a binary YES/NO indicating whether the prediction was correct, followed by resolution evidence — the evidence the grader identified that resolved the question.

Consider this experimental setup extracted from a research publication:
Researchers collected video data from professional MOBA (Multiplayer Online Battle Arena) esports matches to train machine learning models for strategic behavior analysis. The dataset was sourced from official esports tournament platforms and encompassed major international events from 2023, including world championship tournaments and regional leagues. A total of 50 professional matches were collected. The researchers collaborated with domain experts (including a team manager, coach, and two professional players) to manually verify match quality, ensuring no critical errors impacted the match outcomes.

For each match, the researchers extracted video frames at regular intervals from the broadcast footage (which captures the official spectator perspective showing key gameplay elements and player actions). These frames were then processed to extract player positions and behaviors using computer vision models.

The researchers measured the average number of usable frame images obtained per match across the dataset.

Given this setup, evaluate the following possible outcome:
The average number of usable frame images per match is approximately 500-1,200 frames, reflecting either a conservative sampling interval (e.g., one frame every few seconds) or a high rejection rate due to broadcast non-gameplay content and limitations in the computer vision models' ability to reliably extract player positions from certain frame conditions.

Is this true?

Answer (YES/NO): NO